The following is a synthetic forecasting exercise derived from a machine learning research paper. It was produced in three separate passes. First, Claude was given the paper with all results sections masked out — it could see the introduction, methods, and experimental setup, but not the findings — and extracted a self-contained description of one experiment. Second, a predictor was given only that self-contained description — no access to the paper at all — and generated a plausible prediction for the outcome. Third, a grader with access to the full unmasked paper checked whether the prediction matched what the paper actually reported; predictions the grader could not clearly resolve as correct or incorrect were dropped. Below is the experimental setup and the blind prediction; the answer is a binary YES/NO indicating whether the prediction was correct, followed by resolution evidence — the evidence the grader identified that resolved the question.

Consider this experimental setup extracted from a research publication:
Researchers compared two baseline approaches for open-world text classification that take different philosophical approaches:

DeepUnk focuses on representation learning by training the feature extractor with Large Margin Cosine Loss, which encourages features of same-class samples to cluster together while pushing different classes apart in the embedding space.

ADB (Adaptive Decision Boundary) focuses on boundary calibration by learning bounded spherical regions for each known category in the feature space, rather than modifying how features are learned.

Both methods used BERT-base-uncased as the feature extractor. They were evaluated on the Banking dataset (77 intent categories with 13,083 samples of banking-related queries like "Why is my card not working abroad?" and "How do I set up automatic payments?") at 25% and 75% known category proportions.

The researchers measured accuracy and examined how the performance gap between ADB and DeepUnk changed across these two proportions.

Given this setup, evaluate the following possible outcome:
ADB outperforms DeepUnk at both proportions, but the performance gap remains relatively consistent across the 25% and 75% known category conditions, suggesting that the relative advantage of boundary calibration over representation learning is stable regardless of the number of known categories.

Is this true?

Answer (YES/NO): NO